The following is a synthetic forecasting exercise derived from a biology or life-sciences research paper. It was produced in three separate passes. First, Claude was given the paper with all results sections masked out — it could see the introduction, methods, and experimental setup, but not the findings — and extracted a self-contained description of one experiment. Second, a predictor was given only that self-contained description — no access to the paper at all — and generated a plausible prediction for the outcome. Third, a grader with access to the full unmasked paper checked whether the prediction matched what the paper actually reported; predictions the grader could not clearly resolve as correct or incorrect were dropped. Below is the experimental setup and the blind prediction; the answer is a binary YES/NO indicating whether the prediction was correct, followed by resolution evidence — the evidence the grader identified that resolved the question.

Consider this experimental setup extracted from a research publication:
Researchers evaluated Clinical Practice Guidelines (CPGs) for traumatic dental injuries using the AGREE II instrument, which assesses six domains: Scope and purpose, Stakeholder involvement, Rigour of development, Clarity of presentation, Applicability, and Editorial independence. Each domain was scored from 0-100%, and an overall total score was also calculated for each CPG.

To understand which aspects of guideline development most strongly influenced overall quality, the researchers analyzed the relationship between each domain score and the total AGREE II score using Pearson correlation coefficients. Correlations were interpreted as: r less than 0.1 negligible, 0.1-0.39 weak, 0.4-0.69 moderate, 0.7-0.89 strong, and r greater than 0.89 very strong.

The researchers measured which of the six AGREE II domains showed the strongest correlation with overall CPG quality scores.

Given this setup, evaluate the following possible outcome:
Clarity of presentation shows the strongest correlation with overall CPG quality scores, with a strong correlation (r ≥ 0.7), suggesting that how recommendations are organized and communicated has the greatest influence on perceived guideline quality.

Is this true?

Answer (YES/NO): NO